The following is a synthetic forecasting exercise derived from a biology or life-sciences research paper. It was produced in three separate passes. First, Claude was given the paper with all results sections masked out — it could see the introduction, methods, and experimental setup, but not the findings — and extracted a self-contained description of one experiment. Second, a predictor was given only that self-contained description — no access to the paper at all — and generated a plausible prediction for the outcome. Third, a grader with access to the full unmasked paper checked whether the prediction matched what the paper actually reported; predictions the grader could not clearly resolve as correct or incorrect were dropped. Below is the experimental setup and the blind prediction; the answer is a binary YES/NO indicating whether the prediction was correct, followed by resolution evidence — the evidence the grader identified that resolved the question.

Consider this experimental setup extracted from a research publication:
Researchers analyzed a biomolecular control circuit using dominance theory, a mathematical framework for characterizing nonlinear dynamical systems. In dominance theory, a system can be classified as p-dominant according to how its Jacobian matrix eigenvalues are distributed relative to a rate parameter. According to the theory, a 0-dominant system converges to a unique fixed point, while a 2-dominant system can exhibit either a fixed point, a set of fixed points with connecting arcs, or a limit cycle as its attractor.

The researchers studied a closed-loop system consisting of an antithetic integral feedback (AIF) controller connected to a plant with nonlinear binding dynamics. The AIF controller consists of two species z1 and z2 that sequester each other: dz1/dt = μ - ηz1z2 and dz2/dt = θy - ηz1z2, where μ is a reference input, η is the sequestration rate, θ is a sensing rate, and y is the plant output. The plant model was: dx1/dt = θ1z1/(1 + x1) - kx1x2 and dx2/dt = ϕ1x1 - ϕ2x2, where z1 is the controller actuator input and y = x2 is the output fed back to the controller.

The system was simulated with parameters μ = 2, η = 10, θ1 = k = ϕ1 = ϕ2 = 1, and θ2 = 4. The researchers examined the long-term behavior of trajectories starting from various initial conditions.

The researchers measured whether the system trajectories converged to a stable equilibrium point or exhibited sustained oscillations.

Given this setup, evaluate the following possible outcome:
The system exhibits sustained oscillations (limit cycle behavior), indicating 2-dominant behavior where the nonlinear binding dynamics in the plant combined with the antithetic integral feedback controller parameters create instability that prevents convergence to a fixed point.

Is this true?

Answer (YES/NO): YES